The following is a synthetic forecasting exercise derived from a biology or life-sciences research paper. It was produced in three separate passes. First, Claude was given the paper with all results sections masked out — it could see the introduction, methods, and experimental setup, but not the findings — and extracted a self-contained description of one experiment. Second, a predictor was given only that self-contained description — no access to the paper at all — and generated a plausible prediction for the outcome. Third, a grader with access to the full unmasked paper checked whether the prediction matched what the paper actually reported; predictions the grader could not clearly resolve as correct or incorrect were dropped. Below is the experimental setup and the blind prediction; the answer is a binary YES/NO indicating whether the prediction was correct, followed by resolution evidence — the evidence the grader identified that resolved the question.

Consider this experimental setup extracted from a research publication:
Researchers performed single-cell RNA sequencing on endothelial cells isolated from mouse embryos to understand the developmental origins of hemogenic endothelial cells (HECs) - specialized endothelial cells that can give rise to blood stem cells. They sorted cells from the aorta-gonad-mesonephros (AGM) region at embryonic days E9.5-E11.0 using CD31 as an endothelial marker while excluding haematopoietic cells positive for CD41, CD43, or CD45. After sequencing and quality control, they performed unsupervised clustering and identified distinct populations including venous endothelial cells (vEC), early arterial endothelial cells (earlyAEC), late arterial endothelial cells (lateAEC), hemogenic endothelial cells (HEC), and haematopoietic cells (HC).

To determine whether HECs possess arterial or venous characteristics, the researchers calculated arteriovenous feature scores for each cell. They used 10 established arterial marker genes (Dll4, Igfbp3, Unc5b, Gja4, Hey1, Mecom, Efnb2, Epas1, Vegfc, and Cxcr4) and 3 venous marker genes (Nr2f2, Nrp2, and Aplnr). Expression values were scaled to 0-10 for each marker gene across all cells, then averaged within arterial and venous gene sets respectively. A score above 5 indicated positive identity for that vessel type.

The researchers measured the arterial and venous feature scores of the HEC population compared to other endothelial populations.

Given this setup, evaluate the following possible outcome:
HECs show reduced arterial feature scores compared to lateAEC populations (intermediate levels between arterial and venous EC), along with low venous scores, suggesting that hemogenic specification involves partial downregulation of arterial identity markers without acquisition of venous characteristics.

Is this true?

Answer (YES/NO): YES